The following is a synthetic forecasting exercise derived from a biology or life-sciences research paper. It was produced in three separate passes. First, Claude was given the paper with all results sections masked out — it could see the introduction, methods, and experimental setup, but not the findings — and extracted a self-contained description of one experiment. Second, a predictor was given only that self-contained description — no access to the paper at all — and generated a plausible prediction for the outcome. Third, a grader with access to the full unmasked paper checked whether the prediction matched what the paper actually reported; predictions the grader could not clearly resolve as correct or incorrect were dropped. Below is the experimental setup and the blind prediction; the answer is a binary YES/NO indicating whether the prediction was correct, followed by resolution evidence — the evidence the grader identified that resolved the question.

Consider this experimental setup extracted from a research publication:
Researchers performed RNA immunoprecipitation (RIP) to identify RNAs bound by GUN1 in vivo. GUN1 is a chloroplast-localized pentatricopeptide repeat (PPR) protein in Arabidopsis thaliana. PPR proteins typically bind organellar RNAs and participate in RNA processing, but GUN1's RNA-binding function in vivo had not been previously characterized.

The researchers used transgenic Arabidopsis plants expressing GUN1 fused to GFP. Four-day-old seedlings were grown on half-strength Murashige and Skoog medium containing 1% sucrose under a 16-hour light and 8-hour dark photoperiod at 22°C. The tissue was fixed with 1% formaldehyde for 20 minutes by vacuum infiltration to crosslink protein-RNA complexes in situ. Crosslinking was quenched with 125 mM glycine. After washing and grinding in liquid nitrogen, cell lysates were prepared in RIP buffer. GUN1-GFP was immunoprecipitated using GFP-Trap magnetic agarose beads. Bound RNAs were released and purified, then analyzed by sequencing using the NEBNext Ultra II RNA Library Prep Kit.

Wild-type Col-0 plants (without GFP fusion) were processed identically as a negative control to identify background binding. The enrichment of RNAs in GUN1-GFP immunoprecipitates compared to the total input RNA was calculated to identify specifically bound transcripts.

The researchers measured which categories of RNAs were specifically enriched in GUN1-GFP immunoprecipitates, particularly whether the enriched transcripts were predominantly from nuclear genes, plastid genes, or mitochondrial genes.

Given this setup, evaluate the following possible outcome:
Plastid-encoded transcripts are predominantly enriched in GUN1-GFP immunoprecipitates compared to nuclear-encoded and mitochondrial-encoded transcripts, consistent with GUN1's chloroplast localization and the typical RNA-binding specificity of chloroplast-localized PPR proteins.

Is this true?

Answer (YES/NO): YES